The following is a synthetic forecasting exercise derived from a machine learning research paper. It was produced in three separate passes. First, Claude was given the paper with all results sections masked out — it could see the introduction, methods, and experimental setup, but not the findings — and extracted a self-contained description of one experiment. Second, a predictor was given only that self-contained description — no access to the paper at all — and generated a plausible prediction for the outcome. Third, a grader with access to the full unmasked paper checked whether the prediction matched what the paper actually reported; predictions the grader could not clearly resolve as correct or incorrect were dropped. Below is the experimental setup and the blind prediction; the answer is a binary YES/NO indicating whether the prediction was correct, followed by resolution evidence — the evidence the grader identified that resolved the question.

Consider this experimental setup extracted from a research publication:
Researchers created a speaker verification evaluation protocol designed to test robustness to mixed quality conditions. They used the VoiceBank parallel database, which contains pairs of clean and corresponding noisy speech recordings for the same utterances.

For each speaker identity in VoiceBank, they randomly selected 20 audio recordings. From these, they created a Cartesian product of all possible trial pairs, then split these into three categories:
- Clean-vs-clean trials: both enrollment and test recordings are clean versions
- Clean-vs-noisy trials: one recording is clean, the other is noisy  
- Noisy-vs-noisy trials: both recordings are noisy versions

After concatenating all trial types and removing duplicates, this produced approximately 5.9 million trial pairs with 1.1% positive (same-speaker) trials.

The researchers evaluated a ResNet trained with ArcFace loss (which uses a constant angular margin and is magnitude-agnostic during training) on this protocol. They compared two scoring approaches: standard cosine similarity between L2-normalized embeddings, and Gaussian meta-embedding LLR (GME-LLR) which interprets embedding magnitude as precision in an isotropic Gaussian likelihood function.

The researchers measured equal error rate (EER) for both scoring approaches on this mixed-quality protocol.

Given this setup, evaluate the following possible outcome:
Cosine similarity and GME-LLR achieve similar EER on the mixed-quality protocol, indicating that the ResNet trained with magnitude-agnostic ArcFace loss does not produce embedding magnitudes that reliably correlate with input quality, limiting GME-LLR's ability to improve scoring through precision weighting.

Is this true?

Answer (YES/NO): NO